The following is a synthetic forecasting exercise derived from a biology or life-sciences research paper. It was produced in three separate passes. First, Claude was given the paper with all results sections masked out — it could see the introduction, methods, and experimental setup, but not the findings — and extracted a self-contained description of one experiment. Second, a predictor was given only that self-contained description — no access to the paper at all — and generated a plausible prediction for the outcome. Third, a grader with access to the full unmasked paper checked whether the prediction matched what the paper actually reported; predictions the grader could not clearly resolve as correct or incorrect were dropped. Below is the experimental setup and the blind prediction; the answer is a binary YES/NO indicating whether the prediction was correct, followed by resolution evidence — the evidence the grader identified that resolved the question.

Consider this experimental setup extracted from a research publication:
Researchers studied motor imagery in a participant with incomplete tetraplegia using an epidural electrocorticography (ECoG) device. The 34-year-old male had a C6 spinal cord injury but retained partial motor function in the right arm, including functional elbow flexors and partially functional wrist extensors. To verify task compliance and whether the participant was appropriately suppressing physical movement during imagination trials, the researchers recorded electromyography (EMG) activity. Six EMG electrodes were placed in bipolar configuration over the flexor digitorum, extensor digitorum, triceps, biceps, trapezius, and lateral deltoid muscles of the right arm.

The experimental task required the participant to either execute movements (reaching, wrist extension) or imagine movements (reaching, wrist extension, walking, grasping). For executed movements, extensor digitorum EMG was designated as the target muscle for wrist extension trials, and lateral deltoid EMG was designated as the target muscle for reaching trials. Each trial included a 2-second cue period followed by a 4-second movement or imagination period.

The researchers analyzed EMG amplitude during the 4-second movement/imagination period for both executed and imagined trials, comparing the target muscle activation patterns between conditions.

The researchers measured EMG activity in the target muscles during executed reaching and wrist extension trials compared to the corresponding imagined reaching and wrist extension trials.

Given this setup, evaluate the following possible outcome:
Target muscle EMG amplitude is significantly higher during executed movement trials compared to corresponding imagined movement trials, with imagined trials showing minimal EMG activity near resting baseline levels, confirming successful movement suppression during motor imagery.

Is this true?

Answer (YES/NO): YES